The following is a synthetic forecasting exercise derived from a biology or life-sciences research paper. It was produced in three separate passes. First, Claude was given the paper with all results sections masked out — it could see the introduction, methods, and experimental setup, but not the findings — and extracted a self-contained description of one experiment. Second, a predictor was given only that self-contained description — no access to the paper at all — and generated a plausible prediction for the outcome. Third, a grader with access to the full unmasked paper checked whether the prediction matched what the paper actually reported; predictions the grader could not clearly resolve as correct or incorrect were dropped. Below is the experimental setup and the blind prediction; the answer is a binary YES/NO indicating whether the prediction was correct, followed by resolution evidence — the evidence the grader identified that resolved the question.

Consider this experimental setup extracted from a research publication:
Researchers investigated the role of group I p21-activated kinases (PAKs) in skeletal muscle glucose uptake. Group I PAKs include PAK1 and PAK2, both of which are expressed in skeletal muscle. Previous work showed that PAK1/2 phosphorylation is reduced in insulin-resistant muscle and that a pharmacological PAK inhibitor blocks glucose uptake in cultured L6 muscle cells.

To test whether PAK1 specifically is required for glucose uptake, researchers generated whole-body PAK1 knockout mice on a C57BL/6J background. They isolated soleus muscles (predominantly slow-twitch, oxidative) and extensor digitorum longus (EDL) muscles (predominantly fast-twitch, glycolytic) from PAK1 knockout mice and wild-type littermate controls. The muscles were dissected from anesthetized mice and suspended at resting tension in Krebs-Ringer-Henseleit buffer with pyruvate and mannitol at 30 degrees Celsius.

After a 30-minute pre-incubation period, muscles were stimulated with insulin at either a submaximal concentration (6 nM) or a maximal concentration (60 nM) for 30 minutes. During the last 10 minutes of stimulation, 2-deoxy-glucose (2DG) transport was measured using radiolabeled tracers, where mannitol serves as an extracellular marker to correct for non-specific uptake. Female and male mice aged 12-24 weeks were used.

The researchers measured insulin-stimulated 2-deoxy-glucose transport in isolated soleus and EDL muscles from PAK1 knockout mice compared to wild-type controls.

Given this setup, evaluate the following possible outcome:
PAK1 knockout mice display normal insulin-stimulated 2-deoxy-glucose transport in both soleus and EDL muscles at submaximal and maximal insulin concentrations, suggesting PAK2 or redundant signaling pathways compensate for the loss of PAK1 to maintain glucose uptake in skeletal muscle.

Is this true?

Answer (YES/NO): YES